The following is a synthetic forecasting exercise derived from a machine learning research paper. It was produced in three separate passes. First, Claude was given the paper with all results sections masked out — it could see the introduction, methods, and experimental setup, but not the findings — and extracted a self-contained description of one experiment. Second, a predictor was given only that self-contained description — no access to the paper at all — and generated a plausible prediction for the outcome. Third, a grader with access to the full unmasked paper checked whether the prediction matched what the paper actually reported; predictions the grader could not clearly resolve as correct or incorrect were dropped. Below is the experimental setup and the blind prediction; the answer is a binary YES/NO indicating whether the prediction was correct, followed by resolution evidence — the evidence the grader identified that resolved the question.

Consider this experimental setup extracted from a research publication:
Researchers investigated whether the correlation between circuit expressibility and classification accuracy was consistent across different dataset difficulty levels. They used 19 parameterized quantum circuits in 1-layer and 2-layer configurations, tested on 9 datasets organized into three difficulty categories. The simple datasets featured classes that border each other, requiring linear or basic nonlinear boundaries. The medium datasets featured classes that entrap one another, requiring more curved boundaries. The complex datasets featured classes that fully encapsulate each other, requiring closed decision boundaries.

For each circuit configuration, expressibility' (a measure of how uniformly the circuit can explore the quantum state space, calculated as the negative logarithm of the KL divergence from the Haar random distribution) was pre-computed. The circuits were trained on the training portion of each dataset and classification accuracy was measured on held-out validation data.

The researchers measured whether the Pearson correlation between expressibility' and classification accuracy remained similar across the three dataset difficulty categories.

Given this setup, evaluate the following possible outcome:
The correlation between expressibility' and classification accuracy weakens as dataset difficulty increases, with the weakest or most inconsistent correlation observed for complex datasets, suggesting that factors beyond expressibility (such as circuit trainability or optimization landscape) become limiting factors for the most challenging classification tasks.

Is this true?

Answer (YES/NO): NO